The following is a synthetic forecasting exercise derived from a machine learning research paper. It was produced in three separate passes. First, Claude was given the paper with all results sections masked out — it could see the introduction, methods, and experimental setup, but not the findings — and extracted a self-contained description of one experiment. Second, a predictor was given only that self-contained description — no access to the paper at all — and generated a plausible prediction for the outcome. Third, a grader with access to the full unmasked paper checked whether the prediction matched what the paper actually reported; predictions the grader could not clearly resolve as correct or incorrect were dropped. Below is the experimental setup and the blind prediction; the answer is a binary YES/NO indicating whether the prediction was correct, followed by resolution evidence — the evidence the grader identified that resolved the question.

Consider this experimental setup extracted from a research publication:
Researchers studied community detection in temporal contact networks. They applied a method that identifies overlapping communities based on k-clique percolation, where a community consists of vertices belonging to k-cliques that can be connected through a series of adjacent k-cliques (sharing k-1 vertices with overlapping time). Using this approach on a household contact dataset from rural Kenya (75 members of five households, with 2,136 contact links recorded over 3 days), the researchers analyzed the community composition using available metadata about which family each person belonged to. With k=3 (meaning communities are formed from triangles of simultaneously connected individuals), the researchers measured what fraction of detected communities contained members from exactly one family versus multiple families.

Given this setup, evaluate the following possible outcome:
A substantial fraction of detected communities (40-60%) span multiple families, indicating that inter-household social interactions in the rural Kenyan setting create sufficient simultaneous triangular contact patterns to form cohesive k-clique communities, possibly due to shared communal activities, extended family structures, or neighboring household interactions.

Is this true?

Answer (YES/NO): NO